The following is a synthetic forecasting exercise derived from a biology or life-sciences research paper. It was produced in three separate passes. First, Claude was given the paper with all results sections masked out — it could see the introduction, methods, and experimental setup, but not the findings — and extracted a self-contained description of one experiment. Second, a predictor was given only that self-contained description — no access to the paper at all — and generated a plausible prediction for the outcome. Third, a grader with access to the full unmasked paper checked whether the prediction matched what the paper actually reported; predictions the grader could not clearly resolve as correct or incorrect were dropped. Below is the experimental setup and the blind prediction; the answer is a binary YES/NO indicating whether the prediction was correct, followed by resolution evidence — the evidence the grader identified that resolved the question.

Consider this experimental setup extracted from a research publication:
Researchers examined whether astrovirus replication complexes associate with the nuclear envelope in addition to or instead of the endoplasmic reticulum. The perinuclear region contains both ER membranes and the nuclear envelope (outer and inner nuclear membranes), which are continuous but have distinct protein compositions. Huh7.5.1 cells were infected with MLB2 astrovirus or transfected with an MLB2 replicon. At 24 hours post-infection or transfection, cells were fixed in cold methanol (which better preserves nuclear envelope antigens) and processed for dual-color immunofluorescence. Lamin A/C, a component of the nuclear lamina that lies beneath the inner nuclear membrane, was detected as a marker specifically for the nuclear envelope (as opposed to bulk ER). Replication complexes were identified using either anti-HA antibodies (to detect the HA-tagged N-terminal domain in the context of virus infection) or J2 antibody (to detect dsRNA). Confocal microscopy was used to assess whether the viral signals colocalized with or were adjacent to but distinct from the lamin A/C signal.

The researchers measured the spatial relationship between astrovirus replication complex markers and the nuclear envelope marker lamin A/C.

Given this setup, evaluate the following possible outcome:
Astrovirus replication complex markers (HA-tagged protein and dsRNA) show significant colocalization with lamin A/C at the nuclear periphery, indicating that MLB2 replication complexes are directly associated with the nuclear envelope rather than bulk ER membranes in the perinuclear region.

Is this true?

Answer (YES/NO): NO